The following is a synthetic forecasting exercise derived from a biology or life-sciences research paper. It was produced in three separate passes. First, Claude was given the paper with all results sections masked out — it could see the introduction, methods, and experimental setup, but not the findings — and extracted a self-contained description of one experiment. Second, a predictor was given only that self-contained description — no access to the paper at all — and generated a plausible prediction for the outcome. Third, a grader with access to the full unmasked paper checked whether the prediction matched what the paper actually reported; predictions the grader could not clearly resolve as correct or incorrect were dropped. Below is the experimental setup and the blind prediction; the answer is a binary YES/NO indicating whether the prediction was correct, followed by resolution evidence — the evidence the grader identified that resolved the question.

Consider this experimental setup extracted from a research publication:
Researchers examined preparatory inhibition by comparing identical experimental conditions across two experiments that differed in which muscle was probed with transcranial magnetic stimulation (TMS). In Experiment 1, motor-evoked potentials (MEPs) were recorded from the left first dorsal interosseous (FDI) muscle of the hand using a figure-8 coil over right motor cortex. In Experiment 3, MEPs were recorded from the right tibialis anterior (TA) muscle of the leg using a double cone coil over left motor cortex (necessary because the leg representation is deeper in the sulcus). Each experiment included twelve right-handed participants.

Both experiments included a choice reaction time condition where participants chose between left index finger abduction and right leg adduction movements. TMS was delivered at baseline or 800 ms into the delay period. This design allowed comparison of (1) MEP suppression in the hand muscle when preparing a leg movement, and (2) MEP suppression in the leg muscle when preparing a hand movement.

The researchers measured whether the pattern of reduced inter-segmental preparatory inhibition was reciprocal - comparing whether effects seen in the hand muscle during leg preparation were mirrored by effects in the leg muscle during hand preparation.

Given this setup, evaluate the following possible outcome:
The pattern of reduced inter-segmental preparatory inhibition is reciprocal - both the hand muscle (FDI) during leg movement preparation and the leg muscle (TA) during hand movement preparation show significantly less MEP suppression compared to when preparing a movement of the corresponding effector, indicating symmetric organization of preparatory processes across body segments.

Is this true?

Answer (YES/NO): YES